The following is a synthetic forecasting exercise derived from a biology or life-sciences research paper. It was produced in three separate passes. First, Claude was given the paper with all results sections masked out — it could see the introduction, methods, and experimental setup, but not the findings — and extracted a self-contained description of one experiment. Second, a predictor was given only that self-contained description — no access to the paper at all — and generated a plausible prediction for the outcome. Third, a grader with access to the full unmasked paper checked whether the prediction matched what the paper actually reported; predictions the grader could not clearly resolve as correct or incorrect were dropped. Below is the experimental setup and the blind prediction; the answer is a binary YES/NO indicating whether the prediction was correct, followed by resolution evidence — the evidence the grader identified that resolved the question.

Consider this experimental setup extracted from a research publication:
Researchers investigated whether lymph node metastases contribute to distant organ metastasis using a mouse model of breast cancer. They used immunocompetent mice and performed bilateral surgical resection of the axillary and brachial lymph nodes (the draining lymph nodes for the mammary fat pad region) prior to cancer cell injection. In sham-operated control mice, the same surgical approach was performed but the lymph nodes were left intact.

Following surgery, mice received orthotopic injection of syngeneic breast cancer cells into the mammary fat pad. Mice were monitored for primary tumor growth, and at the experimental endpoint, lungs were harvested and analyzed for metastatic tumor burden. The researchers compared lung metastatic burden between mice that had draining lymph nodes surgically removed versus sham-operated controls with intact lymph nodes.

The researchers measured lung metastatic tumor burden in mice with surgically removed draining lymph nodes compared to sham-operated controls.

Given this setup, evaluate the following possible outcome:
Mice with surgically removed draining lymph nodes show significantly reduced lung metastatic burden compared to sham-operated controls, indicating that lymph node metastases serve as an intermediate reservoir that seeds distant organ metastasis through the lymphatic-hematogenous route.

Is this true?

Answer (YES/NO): YES